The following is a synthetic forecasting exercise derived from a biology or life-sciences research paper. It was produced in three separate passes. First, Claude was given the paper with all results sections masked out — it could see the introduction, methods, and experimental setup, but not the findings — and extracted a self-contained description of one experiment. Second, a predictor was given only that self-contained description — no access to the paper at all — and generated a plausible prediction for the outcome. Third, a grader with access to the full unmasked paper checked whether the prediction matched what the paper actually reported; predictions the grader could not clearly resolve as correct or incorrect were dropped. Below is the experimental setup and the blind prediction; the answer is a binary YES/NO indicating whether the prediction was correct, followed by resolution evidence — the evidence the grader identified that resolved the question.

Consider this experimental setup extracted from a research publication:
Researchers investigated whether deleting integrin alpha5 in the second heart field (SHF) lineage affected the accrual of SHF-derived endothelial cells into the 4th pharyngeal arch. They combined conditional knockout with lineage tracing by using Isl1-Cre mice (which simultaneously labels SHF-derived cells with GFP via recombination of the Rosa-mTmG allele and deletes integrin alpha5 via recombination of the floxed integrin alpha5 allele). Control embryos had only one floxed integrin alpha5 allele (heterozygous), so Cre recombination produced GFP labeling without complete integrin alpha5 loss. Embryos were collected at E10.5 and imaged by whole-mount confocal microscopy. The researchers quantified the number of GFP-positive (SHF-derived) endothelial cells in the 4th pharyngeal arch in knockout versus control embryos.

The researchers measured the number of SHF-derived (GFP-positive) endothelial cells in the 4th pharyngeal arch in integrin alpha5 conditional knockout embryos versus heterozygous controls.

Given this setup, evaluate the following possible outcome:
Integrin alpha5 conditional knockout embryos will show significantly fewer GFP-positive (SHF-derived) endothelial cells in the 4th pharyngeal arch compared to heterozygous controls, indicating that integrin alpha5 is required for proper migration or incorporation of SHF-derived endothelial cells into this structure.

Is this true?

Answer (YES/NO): YES